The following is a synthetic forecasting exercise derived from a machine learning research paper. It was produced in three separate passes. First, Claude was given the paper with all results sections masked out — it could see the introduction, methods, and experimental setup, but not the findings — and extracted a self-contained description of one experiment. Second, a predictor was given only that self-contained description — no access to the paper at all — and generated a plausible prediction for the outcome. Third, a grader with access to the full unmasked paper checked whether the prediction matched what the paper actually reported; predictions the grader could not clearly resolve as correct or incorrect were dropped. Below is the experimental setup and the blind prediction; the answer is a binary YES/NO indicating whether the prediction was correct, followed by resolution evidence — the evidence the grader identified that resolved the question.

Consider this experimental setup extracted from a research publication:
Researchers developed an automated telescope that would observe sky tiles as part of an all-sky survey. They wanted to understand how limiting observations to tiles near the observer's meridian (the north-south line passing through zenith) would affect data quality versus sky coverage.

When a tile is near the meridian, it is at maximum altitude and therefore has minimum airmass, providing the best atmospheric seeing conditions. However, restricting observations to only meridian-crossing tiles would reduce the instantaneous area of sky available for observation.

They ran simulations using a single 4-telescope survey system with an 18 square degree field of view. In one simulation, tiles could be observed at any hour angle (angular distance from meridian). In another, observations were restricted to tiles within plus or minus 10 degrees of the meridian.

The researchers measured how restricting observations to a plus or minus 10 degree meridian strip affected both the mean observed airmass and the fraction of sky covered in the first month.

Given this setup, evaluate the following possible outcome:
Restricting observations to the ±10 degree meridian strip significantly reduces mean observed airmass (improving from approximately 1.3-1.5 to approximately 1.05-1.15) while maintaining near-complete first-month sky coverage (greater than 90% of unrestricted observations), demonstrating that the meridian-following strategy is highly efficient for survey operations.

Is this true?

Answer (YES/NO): NO